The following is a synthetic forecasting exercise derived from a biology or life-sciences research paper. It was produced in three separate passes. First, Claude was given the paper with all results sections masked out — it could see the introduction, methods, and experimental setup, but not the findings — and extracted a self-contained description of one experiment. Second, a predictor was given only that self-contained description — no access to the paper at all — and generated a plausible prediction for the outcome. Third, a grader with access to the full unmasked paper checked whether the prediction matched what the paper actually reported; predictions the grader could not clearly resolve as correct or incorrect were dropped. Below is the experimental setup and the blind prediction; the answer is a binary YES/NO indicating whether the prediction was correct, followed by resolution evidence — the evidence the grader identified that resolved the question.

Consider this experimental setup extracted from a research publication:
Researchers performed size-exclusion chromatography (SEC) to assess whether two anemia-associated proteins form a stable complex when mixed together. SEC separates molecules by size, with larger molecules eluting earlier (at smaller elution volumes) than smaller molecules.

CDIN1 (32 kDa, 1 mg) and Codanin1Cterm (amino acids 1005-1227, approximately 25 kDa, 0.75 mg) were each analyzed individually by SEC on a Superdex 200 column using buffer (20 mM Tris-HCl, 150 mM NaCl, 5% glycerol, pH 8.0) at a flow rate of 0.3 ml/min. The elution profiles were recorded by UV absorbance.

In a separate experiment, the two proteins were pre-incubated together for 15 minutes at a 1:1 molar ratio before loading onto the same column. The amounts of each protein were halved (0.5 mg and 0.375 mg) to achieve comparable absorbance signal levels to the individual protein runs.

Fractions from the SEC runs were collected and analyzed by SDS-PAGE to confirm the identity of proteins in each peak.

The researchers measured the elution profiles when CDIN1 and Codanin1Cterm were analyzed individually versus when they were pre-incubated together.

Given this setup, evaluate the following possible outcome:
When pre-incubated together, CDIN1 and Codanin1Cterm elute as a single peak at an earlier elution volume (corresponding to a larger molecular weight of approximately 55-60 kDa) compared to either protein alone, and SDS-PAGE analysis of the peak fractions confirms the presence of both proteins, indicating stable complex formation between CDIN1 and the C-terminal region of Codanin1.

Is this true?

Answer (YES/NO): NO